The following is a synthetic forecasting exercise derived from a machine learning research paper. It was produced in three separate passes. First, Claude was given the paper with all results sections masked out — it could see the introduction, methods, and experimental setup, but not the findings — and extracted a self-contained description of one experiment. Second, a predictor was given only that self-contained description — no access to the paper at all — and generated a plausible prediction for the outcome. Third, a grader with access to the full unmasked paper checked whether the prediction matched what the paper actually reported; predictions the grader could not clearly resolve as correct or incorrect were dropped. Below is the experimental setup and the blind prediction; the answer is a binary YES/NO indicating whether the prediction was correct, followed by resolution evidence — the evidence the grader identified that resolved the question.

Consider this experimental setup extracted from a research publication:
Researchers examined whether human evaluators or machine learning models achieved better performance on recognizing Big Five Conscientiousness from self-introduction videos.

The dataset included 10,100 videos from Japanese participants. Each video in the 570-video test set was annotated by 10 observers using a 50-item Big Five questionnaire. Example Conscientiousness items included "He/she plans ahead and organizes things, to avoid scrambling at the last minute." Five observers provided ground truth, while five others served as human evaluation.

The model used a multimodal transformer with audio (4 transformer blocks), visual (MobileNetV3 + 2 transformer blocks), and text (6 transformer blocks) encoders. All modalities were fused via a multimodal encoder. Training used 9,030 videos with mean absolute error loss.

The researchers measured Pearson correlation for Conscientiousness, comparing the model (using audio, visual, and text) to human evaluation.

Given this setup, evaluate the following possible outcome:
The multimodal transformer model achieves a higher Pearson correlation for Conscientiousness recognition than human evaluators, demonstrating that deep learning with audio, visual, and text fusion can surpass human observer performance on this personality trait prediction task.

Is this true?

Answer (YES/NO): YES